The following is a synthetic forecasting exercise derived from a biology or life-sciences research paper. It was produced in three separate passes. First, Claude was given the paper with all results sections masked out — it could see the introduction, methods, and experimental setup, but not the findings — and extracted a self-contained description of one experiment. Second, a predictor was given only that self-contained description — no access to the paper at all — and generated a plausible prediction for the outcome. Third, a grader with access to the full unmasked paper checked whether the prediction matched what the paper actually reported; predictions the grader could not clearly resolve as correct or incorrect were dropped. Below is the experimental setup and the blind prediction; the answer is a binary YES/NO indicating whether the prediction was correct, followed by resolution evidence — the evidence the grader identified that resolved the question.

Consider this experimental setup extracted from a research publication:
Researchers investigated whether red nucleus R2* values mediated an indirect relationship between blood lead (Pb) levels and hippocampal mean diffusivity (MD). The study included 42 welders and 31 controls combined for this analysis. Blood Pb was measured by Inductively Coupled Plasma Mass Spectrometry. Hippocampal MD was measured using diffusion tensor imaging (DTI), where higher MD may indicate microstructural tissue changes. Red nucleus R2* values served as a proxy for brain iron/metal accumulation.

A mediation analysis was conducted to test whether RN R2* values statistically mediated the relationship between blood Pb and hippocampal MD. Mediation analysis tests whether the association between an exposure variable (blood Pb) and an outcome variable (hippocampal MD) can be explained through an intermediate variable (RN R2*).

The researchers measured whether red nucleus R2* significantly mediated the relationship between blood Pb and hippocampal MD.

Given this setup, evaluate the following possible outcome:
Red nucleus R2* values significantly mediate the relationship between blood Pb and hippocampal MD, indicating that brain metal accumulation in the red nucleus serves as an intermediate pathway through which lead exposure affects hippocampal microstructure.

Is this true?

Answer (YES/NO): YES